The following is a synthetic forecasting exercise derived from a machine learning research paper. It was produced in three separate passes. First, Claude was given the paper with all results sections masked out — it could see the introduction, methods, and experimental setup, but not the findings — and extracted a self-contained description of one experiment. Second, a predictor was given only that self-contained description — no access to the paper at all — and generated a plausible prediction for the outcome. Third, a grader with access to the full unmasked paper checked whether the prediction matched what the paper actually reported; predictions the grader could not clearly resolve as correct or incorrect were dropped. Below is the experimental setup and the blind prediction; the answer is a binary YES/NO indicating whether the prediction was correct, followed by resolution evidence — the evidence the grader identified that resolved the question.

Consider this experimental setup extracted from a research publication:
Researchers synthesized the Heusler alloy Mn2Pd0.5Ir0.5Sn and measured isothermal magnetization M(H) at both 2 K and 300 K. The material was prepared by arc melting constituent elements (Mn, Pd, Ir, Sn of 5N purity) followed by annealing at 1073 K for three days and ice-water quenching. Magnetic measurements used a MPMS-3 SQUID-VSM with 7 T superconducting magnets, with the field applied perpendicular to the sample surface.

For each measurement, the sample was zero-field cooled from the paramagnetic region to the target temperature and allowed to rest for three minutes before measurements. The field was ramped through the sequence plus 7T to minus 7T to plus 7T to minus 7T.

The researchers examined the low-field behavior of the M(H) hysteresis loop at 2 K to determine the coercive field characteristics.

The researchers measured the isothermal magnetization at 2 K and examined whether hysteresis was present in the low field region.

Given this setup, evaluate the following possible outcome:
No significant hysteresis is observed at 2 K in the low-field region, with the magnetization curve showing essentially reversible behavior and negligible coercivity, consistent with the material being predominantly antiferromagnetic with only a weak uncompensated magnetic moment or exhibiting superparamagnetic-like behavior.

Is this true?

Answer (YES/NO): NO